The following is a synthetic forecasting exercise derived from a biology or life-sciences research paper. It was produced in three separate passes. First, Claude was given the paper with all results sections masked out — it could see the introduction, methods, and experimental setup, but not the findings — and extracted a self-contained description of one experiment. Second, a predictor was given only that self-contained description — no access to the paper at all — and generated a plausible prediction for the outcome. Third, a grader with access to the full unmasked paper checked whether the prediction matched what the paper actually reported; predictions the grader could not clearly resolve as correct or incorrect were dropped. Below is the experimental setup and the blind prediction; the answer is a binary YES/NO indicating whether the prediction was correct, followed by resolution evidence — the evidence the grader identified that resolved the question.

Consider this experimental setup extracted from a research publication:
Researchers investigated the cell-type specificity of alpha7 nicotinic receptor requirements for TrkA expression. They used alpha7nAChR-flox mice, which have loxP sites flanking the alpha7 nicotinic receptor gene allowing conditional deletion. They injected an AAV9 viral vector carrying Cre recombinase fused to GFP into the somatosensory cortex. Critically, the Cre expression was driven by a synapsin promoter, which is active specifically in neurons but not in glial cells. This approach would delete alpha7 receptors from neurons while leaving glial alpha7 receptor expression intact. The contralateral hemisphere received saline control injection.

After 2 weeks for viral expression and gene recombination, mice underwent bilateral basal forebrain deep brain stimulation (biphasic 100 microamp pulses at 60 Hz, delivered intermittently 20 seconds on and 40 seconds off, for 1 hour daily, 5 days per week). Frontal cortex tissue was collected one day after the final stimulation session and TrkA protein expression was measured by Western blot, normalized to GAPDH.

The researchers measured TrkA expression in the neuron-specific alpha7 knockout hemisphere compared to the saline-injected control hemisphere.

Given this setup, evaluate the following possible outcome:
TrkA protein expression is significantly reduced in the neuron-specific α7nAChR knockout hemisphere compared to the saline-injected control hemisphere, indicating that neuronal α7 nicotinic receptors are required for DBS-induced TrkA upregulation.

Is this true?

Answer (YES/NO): NO